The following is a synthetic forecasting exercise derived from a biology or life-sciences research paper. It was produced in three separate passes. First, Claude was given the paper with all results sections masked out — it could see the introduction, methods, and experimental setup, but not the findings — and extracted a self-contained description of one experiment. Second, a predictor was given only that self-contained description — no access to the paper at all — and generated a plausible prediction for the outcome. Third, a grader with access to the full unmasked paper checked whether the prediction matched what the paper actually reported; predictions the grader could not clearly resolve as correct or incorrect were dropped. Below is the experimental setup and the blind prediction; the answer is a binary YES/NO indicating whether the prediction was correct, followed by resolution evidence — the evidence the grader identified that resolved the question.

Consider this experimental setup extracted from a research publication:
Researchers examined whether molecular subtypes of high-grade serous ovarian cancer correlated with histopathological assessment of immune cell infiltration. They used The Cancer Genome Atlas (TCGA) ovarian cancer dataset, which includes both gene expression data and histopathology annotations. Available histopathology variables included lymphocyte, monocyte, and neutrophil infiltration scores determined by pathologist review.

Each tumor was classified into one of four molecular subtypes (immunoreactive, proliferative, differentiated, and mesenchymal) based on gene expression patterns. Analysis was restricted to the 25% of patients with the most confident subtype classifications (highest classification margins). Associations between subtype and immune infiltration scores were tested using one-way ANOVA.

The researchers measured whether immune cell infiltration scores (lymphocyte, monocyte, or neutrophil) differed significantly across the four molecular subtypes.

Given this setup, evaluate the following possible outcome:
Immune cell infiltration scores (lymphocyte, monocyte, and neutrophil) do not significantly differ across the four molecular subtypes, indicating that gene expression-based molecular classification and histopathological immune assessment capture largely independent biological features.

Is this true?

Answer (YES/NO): NO